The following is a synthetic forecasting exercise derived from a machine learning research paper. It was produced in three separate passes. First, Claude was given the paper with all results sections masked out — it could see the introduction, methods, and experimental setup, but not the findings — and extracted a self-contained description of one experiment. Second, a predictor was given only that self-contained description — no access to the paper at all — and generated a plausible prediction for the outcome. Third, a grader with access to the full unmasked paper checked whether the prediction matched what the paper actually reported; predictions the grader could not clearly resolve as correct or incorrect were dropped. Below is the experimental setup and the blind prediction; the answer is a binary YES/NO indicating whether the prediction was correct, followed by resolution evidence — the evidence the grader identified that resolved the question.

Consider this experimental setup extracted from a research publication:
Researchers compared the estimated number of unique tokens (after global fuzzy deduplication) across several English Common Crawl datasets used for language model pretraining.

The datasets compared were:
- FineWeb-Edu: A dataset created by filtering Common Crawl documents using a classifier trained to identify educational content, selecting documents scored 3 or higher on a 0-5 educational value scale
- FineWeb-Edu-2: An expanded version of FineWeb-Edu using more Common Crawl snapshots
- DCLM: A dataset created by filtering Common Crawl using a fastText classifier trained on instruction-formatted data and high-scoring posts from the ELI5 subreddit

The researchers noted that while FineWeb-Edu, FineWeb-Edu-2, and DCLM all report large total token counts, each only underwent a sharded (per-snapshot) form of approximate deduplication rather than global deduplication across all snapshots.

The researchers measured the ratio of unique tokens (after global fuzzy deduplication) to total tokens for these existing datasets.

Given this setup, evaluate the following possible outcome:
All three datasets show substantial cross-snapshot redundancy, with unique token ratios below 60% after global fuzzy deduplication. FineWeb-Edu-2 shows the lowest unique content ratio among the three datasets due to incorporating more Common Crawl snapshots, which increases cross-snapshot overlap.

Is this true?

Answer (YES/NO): NO